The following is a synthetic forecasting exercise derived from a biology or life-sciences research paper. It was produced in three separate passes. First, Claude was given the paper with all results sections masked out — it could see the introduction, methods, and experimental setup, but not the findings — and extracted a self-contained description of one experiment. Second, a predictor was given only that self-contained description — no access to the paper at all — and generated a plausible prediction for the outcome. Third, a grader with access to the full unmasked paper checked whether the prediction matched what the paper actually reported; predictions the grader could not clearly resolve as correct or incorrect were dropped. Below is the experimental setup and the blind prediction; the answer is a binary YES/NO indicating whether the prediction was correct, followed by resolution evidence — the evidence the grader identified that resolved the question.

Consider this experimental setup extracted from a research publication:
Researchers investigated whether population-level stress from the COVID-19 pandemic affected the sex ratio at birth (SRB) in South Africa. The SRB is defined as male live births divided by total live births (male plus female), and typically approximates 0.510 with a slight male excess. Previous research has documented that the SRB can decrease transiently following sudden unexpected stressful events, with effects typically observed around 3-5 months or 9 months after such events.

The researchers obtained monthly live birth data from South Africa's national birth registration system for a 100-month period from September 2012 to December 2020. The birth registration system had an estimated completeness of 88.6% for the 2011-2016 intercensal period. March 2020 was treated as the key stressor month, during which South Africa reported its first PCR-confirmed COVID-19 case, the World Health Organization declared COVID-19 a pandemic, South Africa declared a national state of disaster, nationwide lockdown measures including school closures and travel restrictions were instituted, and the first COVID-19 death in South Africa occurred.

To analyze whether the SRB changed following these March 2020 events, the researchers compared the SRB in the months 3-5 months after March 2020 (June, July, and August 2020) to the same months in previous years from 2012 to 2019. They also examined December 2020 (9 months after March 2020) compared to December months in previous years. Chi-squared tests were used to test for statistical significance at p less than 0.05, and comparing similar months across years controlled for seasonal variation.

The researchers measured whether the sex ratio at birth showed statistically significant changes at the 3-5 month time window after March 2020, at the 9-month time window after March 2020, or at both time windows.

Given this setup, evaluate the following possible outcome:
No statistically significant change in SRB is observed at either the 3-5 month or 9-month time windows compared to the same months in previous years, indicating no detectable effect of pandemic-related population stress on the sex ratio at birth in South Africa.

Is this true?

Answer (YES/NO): NO